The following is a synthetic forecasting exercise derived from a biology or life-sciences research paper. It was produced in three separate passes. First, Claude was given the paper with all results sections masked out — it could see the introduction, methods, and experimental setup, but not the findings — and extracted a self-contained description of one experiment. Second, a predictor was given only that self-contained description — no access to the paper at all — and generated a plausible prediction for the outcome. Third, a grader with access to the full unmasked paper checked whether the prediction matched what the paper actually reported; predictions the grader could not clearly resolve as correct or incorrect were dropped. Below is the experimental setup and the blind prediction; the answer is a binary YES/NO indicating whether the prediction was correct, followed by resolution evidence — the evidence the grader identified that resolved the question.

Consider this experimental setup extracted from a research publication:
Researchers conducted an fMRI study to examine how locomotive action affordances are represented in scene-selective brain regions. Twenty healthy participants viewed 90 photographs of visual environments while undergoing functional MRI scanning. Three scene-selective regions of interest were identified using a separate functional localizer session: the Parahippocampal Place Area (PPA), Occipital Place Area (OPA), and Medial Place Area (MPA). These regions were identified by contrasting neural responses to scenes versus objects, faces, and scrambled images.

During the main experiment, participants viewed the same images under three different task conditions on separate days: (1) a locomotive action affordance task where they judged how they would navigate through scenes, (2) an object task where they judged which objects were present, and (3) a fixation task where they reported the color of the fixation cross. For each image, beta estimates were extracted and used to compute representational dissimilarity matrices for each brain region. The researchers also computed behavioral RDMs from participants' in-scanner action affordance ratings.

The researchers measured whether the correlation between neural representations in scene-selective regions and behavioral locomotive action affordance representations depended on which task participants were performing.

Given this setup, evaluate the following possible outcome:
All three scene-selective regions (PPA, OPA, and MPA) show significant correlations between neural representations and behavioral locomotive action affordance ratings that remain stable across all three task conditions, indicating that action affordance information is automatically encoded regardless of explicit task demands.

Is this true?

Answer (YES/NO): NO